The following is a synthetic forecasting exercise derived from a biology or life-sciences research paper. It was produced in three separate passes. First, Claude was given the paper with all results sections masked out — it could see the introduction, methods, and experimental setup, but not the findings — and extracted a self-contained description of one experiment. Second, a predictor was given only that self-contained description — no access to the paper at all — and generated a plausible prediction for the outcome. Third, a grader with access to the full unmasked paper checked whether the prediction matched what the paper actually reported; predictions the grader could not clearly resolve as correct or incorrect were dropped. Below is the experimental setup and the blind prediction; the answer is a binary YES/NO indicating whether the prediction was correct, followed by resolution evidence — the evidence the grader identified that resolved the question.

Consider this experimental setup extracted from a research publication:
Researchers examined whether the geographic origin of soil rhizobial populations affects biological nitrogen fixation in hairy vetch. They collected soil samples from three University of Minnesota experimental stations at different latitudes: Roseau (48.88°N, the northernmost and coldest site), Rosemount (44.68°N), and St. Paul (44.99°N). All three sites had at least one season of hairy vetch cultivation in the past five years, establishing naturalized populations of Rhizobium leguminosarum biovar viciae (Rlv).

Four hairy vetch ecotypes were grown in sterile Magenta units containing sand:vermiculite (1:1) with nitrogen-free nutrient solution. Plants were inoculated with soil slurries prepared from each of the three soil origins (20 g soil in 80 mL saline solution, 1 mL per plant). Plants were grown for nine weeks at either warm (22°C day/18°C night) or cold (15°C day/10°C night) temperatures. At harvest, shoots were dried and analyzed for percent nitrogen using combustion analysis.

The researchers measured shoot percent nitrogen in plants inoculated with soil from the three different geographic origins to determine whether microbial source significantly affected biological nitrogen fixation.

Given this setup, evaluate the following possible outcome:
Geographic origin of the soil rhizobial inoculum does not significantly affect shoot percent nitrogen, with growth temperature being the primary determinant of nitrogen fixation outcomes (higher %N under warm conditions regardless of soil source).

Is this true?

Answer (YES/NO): NO